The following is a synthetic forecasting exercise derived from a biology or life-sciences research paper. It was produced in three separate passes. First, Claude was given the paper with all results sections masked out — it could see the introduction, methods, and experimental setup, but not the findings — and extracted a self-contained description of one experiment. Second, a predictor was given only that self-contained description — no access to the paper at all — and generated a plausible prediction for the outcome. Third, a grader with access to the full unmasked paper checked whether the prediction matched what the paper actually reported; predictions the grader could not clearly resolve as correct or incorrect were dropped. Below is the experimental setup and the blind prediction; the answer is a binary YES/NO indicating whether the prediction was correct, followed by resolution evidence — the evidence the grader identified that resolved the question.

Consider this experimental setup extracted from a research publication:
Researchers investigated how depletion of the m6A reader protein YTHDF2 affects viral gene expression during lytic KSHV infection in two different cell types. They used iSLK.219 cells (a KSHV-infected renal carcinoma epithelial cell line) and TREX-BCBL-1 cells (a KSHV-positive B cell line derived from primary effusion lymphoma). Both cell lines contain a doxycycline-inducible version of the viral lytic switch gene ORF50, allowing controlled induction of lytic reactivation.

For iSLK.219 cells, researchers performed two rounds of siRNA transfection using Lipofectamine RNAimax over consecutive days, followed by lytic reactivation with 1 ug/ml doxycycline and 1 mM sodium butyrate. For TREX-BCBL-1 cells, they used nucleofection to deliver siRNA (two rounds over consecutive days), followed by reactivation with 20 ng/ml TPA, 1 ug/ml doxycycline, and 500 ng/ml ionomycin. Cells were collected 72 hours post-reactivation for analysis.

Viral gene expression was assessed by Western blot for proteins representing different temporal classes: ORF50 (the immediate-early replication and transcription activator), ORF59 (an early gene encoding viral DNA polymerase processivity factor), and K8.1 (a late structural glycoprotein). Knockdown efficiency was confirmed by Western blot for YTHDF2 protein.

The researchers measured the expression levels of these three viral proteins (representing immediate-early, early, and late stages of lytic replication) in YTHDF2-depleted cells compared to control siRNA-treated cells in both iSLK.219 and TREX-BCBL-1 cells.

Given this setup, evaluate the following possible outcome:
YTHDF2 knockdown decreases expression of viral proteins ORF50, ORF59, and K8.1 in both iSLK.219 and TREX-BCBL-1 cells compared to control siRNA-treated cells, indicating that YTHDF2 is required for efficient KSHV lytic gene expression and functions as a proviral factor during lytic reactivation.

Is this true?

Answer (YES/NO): NO